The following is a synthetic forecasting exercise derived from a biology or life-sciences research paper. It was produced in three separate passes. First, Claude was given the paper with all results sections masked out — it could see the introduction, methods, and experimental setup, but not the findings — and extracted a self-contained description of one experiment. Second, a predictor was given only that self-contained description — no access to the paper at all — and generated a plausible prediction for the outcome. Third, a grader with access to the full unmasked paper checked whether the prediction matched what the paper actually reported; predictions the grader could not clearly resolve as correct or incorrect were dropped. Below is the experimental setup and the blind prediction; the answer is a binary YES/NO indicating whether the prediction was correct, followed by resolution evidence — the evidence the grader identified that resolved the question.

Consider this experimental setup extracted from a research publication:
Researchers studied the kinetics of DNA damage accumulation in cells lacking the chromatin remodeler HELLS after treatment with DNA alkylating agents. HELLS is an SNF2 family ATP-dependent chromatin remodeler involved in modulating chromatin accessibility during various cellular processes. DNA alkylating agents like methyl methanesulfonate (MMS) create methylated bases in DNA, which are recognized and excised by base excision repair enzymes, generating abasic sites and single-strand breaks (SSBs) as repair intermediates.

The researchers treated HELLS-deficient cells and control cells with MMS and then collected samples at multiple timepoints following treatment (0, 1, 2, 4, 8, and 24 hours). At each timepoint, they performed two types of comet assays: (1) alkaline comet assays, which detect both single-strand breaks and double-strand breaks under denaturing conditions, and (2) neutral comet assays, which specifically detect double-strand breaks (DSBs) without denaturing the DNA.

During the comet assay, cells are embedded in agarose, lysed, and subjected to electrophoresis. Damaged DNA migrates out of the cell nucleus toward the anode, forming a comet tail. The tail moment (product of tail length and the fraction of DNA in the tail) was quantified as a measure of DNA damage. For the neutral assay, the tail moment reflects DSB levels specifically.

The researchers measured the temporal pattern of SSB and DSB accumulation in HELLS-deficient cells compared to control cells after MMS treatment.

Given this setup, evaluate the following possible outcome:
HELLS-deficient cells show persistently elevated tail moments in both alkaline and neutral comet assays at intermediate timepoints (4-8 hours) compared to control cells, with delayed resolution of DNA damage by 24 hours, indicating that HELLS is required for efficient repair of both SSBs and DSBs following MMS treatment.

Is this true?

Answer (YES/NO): NO